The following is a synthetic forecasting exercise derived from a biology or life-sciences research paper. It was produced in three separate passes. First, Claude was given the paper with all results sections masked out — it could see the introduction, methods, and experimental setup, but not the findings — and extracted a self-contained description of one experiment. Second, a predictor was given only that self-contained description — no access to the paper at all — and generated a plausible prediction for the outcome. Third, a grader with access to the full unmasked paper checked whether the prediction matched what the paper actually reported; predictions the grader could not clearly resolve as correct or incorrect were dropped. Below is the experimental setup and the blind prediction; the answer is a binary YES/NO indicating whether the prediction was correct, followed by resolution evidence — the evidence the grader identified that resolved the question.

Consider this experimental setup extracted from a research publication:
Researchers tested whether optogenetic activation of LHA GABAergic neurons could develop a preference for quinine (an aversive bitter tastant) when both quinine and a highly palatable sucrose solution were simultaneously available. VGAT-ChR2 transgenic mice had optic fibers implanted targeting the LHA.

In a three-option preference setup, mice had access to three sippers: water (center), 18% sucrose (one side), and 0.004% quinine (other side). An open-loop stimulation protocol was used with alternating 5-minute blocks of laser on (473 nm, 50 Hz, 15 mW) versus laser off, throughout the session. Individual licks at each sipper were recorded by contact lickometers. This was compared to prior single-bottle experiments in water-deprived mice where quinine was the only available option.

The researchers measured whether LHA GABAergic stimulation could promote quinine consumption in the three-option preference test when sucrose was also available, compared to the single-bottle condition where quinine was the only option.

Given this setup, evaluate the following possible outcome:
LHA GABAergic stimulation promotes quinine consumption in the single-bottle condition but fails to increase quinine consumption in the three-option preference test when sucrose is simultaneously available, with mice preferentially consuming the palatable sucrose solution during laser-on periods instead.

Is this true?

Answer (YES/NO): YES